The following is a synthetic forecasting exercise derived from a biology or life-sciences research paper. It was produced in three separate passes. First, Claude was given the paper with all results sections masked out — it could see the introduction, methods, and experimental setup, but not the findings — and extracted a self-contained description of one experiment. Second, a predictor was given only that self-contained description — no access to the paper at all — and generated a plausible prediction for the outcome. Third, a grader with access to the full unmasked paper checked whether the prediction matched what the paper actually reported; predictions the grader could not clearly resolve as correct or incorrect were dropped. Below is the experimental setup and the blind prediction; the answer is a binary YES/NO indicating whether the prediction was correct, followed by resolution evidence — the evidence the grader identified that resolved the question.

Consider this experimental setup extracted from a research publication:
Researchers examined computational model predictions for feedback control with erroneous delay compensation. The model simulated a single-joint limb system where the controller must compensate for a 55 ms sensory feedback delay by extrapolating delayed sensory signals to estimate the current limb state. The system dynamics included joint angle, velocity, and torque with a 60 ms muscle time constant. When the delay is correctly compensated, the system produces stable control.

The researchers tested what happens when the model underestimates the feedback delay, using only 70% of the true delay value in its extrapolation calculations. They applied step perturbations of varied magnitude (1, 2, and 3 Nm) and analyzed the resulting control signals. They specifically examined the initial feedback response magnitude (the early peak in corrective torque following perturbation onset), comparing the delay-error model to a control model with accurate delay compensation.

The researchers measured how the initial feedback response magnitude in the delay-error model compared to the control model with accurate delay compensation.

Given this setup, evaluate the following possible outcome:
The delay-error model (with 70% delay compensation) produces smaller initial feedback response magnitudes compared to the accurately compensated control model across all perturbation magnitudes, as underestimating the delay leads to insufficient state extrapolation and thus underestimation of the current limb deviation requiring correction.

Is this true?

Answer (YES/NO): NO